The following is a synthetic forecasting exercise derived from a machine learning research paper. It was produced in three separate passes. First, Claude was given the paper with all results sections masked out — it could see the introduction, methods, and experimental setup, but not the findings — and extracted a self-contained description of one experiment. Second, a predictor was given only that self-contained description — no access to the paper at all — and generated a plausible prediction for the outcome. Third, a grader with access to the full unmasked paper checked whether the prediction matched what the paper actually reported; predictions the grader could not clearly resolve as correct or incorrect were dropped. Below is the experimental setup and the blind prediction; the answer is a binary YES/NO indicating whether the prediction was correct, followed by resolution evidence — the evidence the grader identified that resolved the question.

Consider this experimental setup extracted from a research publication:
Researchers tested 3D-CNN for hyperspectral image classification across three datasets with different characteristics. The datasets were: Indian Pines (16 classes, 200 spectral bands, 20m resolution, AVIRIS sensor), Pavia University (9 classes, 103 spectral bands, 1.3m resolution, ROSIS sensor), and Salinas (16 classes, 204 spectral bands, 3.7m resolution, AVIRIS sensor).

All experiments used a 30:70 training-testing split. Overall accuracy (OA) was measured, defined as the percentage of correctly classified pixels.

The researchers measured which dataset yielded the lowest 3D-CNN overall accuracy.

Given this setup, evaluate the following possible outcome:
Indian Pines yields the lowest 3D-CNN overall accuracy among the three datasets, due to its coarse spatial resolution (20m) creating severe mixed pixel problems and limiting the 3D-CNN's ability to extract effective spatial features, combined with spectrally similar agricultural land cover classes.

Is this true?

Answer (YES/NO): YES